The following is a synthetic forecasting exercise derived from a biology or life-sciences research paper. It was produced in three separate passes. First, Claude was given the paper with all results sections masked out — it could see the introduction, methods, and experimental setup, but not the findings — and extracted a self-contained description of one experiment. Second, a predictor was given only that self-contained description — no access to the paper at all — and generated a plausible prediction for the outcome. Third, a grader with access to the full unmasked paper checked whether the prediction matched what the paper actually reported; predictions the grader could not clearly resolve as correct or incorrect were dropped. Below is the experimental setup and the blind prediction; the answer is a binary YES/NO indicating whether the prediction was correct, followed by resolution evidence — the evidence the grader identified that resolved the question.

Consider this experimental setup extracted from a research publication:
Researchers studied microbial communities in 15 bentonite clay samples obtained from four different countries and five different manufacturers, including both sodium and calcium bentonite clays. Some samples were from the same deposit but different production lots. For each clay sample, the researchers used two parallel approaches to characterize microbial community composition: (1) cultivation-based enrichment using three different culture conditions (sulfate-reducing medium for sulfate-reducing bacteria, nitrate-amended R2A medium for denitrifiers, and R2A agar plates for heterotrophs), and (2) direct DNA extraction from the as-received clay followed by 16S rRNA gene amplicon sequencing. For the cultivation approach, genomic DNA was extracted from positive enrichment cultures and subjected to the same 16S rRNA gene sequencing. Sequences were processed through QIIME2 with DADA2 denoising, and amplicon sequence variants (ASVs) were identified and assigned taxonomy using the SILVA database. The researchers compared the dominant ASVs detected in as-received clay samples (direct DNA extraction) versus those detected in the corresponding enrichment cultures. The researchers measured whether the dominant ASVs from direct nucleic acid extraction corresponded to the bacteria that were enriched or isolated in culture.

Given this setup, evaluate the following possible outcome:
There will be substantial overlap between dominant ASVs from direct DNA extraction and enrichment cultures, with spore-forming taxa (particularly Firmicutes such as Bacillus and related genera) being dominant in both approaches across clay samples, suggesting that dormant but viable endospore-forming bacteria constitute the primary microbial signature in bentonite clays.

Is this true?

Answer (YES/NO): NO